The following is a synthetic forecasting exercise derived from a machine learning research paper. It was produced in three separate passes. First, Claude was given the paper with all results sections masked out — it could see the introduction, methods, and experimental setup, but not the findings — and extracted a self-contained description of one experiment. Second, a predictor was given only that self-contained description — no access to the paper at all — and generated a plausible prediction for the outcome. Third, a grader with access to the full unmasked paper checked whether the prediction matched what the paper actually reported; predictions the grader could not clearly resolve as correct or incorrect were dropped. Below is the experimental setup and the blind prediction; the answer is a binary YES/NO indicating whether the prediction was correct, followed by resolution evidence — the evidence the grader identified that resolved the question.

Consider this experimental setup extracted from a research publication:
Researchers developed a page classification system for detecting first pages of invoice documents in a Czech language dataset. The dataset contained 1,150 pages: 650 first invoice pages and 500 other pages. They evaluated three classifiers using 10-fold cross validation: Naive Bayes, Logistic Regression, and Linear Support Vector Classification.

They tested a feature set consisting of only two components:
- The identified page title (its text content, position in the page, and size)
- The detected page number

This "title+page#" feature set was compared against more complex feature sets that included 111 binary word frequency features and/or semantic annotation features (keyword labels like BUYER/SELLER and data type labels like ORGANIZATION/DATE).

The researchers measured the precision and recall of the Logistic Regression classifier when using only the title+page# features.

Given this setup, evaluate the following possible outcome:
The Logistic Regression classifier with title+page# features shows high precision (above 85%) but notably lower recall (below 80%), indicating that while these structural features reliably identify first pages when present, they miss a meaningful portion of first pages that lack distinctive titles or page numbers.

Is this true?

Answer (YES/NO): NO